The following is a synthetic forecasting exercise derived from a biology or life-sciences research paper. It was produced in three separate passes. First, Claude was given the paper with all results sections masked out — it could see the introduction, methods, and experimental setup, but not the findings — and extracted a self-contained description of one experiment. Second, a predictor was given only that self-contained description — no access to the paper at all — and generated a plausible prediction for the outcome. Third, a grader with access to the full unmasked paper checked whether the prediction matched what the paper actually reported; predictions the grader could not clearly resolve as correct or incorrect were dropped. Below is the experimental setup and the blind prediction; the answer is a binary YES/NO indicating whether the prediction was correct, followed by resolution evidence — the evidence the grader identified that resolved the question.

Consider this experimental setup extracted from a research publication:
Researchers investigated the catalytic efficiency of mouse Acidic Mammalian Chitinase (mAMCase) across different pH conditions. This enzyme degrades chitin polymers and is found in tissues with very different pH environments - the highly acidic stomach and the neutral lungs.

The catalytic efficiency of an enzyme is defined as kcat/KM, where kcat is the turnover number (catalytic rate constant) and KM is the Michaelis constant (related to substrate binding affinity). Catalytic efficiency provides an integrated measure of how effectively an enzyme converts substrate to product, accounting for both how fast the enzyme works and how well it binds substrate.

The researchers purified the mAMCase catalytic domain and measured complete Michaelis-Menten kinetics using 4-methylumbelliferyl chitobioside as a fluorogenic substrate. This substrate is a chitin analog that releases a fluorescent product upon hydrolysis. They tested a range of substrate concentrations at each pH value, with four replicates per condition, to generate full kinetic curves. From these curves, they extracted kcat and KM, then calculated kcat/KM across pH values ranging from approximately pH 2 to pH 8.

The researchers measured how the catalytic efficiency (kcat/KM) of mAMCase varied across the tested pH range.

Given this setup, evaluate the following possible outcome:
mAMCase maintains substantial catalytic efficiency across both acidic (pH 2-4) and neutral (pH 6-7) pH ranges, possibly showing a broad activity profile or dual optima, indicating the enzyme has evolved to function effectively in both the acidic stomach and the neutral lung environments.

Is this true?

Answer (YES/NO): YES